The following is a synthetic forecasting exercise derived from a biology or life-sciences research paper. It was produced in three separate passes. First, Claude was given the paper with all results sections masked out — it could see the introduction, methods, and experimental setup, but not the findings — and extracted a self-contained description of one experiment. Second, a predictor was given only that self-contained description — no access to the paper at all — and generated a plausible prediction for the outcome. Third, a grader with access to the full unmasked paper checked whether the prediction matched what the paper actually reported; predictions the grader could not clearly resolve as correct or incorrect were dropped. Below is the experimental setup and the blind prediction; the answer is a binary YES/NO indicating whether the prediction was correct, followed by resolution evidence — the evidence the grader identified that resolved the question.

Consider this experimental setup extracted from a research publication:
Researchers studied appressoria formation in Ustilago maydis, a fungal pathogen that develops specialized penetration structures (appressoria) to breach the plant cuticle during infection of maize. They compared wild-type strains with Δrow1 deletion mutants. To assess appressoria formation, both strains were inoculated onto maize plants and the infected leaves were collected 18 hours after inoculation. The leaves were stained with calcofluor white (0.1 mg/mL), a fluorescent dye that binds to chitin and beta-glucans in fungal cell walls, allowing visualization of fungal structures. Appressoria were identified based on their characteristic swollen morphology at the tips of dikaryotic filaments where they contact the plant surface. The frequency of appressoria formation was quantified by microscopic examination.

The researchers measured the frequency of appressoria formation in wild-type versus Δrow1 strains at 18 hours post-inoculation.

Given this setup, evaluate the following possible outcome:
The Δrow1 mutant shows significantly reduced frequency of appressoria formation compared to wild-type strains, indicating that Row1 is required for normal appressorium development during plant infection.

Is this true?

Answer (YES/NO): YES